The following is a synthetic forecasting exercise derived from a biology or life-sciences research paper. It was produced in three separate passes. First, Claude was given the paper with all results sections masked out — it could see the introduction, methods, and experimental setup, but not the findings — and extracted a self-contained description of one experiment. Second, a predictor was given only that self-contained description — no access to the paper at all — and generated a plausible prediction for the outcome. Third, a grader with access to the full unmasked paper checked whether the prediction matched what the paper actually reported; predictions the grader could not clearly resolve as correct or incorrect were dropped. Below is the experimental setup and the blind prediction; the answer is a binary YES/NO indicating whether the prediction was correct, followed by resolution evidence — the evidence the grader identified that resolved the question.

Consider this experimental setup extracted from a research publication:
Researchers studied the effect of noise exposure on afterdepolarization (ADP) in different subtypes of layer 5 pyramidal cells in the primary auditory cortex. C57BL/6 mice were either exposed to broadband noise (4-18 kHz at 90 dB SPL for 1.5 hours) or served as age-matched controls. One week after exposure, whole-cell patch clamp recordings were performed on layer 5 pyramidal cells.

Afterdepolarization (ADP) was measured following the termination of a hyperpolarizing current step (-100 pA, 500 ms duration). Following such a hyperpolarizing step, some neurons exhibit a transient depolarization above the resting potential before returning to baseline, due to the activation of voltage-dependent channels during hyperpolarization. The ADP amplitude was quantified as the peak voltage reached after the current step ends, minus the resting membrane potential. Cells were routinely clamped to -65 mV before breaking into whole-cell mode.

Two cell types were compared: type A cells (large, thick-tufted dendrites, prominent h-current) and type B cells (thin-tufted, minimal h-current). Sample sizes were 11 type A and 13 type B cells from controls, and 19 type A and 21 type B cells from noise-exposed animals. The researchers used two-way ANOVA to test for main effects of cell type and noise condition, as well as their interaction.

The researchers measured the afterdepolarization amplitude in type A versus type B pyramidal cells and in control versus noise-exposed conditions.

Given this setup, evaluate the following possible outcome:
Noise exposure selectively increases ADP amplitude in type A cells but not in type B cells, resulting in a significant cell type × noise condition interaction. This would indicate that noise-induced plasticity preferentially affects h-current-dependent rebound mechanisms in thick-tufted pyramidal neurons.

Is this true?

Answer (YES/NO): NO